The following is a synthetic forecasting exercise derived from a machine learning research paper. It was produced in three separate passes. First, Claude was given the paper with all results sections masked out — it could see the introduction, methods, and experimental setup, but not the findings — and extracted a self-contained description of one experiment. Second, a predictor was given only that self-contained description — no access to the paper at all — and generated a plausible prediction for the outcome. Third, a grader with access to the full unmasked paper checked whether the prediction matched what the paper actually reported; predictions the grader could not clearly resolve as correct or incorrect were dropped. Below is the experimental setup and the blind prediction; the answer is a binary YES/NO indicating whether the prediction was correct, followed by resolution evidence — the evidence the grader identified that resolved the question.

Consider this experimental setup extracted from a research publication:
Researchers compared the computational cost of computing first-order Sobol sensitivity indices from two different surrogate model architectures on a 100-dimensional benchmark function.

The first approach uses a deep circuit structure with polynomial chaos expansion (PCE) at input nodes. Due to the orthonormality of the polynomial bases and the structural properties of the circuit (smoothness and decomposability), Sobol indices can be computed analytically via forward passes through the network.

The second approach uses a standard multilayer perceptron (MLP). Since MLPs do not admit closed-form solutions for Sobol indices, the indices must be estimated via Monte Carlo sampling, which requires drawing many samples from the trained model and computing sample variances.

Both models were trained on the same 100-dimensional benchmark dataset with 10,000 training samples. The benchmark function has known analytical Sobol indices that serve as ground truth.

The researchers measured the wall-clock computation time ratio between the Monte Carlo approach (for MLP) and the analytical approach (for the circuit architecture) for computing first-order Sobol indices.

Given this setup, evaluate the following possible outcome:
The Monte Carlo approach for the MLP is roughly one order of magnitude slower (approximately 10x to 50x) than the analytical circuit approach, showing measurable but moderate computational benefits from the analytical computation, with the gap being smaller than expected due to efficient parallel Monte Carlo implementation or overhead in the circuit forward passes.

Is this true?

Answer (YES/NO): NO